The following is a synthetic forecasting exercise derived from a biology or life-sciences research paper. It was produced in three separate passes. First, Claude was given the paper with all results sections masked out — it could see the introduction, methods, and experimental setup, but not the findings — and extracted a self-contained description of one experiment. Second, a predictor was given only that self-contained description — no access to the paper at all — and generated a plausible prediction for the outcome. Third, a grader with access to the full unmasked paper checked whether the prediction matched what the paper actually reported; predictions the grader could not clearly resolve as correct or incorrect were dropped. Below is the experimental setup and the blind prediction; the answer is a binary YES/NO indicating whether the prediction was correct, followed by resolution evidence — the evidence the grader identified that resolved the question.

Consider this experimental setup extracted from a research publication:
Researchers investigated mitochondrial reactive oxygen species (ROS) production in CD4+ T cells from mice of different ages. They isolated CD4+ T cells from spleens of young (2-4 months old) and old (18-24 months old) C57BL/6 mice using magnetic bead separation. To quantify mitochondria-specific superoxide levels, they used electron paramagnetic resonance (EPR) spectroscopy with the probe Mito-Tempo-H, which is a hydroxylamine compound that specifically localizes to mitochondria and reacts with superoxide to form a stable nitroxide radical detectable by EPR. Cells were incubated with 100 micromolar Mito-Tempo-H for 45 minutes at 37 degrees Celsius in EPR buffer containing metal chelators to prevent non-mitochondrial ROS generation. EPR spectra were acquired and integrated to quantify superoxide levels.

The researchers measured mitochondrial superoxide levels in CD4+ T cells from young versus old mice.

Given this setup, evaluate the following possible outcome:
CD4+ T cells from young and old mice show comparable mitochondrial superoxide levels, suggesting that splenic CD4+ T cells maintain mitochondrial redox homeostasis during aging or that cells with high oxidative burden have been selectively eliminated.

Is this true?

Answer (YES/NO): NO